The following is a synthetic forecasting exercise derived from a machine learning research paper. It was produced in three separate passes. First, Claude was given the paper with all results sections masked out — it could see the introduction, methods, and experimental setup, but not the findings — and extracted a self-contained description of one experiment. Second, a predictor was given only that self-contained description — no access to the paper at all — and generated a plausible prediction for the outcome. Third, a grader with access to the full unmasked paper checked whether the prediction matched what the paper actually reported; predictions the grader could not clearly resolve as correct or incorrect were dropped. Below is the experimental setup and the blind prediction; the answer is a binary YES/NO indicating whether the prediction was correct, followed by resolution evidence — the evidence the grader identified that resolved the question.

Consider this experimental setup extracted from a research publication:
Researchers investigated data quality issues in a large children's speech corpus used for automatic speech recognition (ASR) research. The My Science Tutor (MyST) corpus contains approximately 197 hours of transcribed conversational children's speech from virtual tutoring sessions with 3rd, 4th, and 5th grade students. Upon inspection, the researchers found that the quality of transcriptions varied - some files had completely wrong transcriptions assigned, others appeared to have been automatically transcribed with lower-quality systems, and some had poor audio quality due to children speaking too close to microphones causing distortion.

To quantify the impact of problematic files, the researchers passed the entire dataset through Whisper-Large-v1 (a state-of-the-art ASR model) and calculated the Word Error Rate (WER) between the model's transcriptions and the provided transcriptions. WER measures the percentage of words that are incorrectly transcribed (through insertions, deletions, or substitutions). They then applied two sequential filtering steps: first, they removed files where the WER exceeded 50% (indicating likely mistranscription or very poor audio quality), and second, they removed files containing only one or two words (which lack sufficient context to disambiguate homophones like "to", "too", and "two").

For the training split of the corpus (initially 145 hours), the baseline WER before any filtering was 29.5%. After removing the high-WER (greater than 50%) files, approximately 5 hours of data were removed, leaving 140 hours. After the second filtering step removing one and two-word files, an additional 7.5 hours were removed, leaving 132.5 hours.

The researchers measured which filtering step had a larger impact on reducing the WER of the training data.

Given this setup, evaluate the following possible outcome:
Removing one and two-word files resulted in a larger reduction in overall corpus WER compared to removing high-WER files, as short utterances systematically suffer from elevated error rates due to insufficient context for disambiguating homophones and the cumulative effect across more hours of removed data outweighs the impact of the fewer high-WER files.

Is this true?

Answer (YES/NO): YES